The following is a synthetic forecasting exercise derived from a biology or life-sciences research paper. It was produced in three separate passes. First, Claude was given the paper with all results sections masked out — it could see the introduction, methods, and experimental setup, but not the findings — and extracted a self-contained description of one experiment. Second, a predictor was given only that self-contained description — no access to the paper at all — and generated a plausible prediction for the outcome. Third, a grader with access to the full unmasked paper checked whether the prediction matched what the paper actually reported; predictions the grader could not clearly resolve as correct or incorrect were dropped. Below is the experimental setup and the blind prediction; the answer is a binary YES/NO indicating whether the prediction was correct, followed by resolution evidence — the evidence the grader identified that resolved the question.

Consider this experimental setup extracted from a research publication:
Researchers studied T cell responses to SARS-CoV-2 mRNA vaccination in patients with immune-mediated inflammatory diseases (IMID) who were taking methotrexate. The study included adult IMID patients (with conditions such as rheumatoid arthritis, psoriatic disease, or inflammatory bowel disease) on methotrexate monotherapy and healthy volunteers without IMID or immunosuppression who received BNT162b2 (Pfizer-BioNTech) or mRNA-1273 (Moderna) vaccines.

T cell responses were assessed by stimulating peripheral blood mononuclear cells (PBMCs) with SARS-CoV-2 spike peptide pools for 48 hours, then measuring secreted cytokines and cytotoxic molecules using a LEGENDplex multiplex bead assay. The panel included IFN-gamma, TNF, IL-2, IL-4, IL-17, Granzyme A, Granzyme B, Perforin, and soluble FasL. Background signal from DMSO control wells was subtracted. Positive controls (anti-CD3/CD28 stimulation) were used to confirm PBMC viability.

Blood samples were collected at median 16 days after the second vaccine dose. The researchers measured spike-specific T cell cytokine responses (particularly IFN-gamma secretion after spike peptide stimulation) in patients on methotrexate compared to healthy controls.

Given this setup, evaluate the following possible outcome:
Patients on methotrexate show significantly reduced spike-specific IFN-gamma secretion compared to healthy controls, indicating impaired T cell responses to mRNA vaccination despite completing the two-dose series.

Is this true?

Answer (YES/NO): NO